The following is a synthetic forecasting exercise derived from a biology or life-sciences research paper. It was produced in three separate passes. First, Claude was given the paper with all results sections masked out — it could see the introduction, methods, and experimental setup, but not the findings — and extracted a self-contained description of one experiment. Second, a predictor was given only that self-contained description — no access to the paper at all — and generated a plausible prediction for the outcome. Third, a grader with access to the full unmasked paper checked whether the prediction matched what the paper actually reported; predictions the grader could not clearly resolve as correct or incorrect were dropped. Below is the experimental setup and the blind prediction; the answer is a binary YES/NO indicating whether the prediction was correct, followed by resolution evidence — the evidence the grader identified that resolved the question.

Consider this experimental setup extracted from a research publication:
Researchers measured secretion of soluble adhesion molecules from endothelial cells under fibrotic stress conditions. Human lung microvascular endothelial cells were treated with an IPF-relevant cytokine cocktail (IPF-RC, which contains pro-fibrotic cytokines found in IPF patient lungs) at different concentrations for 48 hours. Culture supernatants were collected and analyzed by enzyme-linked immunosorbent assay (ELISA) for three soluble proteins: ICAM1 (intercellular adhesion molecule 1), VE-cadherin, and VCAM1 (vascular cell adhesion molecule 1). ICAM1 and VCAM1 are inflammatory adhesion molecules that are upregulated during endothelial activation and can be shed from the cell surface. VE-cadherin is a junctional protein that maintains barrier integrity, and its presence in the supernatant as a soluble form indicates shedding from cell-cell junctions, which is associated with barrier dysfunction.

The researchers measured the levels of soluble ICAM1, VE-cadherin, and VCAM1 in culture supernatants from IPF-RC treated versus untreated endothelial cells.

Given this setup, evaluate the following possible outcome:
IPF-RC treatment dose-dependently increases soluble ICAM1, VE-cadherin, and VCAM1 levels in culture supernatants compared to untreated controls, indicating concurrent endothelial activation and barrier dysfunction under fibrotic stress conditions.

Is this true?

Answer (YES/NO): NO